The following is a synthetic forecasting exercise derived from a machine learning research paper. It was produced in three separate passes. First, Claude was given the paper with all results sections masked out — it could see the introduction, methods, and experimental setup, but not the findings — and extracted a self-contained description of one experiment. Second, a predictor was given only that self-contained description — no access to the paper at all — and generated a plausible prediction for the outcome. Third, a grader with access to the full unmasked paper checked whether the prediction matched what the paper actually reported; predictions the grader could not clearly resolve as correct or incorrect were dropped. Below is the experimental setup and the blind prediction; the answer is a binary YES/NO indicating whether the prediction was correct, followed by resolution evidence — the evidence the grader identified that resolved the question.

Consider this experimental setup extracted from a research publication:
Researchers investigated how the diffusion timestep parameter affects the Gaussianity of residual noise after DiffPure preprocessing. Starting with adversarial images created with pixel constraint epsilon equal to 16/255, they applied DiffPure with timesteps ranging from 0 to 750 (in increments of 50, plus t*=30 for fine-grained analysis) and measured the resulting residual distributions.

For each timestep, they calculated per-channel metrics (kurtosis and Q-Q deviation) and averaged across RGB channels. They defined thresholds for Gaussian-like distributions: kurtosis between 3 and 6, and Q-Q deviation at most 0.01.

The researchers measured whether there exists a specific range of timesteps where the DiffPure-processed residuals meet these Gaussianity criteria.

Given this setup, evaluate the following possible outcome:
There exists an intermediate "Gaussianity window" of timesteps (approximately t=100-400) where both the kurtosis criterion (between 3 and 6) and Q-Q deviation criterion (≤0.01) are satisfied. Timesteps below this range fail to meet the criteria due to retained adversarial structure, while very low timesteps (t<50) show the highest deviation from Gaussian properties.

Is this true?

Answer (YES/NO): NO